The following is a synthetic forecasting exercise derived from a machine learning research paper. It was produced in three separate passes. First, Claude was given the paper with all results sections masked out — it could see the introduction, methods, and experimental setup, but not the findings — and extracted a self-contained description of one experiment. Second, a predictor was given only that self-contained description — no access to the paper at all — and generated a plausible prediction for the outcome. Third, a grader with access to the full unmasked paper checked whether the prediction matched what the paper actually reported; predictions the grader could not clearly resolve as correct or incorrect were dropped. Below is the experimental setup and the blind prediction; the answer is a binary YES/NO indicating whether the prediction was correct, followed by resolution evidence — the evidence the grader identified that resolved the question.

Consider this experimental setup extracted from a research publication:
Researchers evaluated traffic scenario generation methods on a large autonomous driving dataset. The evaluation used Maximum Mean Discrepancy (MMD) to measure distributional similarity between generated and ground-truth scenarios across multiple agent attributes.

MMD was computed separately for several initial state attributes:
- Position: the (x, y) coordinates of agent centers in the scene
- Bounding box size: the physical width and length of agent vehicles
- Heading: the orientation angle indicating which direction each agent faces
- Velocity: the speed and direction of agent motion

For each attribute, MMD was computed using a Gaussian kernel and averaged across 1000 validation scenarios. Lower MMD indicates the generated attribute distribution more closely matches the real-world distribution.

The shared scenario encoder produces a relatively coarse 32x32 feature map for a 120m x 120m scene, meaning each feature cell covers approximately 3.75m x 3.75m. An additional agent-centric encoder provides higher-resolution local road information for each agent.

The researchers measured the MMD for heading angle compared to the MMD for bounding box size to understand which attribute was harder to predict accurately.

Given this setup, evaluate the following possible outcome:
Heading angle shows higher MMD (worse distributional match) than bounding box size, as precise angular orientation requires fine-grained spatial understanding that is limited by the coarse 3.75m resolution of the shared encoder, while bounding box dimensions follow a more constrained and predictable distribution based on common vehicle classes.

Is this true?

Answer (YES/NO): YES